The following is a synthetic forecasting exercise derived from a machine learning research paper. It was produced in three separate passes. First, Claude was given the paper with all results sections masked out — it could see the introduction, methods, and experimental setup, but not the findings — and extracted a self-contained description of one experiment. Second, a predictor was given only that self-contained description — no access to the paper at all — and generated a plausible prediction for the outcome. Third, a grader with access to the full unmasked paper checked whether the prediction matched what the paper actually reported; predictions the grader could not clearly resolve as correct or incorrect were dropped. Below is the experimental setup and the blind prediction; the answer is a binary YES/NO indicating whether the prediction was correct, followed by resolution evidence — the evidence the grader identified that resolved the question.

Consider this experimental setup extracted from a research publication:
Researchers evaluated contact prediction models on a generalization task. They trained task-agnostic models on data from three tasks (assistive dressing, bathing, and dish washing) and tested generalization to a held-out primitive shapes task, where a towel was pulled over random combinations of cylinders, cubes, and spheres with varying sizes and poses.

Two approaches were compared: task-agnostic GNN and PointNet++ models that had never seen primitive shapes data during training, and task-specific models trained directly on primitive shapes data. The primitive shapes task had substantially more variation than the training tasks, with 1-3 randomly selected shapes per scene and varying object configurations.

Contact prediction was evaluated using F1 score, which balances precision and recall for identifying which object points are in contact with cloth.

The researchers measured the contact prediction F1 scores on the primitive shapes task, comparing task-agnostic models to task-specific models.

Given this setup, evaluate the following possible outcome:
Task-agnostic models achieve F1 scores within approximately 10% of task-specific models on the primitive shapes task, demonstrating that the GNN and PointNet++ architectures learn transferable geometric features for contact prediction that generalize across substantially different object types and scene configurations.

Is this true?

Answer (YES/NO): YES